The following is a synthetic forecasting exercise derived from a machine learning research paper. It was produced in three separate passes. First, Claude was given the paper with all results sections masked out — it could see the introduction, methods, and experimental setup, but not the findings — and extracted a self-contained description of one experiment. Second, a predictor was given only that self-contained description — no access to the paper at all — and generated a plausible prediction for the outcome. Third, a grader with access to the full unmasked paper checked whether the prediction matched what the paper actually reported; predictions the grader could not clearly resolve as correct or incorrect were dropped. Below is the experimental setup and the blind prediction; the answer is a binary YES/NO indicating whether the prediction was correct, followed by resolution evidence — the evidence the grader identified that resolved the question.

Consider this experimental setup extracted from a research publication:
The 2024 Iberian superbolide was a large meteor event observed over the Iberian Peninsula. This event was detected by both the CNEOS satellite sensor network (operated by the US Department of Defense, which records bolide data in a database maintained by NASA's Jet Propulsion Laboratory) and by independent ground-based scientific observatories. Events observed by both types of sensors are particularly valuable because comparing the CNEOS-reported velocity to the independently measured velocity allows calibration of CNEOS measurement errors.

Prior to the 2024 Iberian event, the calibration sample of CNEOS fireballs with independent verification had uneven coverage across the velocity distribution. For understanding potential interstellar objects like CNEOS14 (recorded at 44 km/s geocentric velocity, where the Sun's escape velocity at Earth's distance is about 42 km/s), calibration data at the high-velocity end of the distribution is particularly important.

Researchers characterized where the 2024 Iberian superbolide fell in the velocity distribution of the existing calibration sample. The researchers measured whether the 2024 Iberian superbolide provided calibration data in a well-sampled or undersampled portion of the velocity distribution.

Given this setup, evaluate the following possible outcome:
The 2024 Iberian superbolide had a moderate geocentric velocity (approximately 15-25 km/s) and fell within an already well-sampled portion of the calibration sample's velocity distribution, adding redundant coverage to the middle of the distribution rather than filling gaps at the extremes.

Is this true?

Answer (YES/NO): NO